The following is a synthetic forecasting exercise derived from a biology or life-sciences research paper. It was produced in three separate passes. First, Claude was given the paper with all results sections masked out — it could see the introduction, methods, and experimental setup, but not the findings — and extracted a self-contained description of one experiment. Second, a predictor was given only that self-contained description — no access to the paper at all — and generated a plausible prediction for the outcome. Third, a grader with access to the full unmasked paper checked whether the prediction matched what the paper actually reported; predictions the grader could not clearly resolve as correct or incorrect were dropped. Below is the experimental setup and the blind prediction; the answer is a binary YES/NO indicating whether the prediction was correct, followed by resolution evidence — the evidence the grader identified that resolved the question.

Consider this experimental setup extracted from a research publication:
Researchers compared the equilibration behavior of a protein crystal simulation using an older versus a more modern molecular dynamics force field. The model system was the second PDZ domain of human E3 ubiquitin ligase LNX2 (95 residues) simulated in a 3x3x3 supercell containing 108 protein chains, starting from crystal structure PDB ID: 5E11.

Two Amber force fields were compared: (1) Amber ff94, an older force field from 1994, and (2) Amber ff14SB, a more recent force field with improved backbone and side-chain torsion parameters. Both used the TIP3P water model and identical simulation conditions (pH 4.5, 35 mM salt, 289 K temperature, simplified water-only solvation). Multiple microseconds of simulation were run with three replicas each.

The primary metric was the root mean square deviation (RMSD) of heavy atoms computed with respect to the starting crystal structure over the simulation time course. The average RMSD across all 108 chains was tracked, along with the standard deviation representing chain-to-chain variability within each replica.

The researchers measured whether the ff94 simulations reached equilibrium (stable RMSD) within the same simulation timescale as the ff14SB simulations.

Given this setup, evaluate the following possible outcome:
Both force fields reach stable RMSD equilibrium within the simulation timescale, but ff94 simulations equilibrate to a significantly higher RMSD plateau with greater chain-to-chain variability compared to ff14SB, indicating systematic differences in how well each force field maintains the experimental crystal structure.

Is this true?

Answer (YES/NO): NO